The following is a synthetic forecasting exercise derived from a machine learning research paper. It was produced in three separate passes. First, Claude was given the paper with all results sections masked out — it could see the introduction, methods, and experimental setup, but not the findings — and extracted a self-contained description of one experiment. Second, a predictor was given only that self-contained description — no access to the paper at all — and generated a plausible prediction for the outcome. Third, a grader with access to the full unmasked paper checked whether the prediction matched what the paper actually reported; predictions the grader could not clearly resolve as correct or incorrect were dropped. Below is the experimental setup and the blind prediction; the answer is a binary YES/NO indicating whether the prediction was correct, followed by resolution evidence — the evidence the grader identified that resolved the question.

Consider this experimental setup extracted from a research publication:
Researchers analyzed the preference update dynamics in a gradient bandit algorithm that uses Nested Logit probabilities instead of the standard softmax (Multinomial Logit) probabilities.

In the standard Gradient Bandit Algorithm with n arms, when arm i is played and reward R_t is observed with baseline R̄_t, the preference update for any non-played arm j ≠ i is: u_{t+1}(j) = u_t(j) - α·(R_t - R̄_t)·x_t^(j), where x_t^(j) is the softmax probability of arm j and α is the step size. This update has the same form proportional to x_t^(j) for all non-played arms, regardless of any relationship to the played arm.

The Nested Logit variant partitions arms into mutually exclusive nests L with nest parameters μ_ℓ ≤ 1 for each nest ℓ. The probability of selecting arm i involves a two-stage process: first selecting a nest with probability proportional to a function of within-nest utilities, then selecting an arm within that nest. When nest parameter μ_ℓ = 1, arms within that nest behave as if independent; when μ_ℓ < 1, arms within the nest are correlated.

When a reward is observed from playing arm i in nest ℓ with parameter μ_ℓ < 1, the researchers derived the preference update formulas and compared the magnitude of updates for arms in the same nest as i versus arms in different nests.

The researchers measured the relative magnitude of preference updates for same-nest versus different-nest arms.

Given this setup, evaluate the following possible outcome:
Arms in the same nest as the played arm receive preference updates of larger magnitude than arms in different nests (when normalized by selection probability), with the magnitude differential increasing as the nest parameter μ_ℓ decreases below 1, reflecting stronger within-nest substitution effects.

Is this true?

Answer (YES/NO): YES